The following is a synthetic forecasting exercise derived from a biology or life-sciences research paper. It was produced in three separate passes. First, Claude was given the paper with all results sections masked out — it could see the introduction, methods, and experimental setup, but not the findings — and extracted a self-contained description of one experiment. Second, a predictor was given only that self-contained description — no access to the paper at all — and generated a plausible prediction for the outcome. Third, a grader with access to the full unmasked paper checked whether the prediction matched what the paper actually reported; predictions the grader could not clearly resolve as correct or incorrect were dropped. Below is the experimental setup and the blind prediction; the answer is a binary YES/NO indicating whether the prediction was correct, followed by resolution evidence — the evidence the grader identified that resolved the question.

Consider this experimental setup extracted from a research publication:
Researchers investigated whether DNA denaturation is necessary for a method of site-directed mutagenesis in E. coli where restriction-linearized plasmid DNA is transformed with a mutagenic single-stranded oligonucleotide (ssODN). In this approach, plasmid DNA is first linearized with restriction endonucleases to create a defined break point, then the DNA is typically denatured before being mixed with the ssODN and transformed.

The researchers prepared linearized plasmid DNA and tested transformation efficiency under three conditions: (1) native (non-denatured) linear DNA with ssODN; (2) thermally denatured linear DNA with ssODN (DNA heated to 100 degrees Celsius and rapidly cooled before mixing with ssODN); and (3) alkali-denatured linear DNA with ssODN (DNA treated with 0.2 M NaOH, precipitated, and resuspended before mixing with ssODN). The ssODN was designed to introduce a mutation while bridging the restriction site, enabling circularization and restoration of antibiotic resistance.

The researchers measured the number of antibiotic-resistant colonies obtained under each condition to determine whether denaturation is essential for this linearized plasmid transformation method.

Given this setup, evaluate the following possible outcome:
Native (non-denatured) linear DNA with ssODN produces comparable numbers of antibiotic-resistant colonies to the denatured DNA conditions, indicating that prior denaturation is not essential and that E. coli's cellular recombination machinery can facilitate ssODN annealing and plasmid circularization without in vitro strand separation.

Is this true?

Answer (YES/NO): NO